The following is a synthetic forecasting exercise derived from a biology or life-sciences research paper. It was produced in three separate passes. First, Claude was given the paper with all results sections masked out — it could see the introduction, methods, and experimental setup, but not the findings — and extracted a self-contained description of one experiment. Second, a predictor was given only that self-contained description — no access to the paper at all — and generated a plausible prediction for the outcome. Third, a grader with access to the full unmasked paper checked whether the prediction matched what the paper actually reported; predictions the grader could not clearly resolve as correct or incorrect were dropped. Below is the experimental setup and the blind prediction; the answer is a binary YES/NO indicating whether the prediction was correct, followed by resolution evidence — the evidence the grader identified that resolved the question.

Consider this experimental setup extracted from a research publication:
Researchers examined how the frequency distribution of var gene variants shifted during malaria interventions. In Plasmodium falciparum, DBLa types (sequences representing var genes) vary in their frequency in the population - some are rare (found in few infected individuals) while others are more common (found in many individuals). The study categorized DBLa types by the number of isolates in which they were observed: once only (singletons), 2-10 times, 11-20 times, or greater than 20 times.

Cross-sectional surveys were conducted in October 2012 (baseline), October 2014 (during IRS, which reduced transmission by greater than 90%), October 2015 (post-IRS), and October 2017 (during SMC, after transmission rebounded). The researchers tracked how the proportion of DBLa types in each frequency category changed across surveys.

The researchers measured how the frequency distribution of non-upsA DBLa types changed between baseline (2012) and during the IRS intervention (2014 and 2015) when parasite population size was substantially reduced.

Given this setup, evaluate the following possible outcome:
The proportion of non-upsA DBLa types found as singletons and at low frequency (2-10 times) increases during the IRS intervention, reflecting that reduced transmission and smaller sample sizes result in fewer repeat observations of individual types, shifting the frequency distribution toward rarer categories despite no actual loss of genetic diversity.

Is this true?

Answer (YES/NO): NO